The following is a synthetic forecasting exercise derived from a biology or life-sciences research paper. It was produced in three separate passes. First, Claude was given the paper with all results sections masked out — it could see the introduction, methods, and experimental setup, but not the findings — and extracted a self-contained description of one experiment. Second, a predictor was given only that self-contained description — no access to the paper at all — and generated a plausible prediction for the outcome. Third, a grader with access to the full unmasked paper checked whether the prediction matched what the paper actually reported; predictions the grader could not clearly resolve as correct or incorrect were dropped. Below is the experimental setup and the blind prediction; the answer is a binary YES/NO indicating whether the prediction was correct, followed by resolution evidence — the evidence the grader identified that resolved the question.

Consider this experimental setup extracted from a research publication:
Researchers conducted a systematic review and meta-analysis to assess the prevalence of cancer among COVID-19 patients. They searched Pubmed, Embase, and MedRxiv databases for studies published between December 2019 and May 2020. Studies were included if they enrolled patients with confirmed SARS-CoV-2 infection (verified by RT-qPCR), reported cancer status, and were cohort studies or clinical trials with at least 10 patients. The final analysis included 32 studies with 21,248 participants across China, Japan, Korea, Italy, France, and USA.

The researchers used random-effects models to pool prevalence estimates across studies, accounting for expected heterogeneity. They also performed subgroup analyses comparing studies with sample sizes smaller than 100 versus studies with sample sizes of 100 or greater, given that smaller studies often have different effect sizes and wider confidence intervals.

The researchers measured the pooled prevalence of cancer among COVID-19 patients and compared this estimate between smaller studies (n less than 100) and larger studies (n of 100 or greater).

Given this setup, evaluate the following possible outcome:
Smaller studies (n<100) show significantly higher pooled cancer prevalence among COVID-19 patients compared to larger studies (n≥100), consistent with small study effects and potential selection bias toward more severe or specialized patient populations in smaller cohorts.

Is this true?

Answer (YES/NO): NO